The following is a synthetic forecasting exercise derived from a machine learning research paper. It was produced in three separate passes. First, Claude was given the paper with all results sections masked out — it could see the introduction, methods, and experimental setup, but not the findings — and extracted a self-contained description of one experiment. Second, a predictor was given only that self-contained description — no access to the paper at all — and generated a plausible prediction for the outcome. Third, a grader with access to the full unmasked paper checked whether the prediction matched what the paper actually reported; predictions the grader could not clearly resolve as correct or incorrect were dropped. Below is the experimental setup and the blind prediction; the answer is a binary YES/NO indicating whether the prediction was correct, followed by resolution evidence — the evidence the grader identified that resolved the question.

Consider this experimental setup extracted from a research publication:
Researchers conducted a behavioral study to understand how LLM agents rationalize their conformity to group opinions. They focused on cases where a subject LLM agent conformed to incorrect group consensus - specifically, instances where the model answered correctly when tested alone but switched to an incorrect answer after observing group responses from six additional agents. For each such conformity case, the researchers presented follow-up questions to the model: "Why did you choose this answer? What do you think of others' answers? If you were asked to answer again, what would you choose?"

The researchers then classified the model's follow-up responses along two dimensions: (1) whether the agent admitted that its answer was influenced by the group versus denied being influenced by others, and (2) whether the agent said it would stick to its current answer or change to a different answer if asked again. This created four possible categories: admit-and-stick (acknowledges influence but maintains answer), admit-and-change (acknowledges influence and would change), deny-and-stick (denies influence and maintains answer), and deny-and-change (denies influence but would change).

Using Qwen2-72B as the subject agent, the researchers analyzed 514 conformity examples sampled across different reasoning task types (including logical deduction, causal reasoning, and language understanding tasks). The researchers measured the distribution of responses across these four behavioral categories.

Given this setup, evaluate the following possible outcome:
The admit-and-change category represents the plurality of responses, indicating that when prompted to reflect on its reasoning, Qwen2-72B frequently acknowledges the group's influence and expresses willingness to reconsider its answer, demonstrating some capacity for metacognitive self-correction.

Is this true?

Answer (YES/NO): NO